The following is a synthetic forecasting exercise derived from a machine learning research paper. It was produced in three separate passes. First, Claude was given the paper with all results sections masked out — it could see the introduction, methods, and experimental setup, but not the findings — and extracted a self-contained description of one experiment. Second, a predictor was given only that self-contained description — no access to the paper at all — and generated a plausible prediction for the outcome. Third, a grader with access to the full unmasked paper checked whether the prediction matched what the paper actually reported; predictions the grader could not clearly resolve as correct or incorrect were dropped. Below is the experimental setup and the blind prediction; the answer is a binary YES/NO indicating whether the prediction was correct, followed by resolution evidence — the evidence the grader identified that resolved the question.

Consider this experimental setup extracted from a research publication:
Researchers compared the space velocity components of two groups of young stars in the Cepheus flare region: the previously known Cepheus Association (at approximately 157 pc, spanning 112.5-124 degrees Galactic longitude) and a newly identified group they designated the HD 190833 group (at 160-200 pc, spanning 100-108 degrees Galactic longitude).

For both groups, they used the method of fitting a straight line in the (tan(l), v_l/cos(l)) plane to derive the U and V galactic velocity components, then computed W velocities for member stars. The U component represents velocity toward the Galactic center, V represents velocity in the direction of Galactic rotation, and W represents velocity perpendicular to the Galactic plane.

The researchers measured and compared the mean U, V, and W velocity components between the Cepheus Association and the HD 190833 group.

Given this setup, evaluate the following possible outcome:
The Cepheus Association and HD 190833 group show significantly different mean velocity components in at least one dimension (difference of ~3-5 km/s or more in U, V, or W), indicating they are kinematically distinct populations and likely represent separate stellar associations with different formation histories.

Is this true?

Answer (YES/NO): NO